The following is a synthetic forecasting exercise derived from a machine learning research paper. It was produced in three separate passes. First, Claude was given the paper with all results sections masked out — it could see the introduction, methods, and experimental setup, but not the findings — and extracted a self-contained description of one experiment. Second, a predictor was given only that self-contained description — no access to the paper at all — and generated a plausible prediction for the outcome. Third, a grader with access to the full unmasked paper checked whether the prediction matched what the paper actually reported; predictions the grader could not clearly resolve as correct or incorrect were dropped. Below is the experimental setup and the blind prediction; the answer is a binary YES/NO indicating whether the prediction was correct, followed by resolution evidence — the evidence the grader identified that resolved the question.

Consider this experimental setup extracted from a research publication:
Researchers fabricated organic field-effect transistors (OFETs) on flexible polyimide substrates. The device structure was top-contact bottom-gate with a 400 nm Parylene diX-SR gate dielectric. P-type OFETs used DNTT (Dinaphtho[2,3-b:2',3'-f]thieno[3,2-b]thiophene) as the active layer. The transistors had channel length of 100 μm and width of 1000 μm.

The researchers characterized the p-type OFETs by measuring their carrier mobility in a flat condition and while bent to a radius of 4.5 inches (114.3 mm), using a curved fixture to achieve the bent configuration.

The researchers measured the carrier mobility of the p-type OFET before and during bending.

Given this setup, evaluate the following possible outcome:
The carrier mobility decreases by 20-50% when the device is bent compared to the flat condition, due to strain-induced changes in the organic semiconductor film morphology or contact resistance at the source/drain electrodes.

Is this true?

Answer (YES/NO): NO